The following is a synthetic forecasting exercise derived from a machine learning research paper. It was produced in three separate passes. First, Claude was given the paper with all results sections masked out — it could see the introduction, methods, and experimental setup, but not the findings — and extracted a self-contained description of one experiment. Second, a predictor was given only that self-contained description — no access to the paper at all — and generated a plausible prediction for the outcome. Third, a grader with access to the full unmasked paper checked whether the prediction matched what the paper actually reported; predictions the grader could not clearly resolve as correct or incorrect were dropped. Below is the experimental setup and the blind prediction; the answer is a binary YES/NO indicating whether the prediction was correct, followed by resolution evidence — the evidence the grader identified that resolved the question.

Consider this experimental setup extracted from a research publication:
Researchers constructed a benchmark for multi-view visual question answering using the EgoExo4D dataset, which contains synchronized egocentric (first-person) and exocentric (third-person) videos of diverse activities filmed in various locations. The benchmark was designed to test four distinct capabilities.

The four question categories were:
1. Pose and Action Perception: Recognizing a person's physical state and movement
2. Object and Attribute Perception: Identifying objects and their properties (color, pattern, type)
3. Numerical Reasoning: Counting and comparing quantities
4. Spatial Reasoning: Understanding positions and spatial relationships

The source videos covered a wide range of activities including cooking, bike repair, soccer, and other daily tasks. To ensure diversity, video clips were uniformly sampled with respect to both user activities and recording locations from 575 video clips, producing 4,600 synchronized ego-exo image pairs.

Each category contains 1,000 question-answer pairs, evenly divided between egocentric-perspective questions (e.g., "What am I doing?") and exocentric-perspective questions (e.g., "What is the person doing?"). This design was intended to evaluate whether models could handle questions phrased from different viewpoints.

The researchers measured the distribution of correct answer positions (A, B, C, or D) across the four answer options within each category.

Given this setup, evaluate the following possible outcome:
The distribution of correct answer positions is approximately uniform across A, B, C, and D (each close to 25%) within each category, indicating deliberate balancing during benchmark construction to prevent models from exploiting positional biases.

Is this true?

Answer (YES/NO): YES